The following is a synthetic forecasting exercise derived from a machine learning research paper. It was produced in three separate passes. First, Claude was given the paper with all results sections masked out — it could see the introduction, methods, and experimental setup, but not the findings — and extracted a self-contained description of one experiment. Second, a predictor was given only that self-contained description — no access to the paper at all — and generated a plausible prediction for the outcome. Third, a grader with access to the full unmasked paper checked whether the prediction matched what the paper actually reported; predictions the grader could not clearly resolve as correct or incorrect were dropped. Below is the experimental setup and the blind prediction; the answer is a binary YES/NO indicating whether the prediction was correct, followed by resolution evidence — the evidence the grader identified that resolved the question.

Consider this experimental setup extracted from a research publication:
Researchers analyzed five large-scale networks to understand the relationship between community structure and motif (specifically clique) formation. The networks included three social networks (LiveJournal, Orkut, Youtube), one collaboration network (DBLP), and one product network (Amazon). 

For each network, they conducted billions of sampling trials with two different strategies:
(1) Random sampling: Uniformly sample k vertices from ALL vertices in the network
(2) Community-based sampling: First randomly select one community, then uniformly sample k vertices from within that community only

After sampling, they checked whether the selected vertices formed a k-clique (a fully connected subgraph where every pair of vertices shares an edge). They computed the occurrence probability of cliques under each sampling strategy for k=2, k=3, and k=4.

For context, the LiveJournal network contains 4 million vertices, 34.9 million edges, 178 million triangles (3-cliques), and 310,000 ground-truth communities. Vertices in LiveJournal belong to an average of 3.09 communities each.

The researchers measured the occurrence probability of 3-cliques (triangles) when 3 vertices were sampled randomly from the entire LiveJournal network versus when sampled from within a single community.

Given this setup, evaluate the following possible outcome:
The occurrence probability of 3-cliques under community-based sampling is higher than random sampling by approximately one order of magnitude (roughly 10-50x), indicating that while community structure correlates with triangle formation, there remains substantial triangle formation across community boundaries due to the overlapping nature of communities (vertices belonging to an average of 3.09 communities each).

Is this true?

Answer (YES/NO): NO